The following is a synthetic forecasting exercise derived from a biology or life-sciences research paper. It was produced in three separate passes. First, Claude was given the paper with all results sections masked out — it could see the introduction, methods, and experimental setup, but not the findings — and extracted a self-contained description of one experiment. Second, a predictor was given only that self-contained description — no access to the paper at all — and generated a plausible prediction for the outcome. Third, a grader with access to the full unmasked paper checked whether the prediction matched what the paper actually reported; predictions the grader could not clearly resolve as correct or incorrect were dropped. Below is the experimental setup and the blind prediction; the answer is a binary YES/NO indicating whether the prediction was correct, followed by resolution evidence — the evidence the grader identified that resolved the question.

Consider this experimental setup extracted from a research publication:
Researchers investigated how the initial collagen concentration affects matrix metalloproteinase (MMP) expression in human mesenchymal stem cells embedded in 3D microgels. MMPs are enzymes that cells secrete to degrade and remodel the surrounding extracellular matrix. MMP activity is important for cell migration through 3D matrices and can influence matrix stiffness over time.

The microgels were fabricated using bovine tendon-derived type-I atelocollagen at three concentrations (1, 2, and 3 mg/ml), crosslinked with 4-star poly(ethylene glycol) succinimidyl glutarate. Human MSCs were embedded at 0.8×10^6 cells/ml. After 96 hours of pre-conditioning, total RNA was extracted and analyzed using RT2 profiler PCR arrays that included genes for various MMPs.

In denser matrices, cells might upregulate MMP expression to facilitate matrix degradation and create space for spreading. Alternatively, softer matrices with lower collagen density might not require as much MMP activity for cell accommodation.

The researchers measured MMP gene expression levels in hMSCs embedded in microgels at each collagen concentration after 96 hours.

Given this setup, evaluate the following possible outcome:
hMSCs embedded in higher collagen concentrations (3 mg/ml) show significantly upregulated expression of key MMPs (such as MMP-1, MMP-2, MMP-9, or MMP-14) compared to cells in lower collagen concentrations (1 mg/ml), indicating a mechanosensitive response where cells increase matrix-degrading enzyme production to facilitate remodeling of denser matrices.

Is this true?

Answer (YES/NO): NO